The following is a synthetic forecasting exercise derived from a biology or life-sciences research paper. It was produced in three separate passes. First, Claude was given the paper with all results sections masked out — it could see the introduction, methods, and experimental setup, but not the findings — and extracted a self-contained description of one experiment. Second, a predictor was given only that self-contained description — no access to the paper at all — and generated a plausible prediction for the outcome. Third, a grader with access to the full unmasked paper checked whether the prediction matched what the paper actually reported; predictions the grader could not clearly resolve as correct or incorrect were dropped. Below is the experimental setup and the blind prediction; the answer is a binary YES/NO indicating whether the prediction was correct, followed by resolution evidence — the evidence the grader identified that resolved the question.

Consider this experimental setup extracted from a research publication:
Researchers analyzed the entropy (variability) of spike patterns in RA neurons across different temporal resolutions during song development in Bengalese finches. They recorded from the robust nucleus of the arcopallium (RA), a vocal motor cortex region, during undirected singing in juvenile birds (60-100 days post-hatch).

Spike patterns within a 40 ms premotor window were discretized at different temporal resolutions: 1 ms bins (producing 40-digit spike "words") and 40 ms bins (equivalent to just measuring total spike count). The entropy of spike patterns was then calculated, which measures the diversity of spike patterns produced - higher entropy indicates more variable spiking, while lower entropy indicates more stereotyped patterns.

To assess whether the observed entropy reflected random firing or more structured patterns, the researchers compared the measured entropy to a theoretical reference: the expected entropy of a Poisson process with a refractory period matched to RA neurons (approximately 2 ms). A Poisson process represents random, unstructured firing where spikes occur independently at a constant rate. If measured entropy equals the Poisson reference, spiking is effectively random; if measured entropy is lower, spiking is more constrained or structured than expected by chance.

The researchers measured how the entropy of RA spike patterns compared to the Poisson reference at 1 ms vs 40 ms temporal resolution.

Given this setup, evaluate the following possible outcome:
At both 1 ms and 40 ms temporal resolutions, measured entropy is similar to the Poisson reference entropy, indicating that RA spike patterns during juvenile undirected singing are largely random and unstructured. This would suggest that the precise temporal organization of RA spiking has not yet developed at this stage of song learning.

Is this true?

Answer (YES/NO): NO